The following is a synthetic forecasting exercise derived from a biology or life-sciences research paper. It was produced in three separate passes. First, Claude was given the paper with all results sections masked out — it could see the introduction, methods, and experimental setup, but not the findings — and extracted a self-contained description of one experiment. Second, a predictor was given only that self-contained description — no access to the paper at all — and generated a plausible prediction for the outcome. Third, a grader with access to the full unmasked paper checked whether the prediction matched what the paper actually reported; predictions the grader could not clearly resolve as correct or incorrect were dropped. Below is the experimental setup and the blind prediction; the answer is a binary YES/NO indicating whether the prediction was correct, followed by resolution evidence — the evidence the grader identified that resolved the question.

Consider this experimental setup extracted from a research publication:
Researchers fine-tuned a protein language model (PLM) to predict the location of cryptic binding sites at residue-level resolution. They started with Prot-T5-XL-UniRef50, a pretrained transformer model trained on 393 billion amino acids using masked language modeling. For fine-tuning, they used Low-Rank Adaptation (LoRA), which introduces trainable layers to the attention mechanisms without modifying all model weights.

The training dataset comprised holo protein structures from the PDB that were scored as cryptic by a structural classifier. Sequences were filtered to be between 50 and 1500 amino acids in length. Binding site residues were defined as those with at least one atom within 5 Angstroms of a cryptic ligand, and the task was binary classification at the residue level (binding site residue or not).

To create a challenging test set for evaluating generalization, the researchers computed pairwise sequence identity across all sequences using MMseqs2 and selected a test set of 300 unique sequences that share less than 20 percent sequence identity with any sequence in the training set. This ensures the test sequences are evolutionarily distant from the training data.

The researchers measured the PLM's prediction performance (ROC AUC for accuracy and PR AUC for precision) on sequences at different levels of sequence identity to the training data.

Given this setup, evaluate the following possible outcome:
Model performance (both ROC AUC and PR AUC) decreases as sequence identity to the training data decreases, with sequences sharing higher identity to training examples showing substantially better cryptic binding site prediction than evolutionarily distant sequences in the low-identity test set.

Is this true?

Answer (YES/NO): YES